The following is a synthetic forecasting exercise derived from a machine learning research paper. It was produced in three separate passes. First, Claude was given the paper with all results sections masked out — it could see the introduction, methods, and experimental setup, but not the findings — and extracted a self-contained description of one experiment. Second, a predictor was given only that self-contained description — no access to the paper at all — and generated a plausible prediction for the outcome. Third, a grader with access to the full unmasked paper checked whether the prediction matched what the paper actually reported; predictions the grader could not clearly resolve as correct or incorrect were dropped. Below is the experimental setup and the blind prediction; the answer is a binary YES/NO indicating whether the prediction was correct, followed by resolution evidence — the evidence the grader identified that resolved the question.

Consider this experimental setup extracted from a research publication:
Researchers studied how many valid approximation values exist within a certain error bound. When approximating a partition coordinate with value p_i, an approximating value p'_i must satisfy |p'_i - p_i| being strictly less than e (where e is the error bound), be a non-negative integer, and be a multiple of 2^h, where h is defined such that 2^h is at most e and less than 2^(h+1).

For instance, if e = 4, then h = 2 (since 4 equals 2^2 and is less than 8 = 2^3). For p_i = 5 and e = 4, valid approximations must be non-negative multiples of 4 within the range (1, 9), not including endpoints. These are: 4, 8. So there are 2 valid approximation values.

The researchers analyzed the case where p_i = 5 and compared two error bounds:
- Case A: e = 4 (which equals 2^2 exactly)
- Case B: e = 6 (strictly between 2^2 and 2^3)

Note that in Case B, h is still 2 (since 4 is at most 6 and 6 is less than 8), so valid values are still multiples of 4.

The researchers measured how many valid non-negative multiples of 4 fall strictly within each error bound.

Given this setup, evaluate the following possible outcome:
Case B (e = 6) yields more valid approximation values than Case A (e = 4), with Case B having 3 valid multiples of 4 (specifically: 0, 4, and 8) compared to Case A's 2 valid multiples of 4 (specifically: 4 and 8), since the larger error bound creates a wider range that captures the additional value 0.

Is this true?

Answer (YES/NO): YES